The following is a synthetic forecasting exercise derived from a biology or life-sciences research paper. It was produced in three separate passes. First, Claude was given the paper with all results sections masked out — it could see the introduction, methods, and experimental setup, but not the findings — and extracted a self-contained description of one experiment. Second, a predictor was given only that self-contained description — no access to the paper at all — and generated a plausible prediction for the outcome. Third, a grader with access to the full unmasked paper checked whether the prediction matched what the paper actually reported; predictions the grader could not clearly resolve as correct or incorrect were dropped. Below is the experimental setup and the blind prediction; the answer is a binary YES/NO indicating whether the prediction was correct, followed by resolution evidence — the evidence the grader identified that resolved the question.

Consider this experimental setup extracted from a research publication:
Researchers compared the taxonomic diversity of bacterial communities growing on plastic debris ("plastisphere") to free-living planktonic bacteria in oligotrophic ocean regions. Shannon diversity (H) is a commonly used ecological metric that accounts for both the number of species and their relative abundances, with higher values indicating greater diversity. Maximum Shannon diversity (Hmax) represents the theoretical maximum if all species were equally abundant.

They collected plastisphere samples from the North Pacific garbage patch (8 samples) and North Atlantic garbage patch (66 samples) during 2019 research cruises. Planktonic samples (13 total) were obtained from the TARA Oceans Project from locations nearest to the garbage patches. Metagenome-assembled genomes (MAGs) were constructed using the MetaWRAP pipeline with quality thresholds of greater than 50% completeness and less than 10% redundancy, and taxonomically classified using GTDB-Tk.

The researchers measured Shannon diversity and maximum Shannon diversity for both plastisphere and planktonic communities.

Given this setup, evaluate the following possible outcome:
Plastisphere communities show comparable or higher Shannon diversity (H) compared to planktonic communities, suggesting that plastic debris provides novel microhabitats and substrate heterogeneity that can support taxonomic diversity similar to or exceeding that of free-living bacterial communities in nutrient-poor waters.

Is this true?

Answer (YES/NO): NO